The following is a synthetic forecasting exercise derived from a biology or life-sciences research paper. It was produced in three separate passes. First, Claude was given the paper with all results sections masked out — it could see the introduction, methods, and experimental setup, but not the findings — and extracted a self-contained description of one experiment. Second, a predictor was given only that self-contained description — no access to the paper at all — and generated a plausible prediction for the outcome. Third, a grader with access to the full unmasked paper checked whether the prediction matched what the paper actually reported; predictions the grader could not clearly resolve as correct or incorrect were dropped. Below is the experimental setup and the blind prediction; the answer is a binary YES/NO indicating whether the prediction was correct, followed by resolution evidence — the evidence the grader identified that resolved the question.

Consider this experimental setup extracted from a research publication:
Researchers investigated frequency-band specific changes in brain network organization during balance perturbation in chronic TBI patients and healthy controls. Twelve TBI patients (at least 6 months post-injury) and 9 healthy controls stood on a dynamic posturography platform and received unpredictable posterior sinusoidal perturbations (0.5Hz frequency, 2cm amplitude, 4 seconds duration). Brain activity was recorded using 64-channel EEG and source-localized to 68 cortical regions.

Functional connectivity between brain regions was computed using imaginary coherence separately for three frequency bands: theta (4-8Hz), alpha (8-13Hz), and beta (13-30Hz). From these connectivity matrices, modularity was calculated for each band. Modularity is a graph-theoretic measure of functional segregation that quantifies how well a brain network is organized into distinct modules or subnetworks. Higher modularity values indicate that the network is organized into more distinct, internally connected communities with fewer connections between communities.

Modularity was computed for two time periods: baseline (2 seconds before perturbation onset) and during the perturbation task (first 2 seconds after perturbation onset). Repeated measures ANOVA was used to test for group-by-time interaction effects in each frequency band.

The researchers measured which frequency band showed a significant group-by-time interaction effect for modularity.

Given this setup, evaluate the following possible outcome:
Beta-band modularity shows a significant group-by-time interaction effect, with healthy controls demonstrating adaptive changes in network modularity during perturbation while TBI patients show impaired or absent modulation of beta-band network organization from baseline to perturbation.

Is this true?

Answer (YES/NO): NO